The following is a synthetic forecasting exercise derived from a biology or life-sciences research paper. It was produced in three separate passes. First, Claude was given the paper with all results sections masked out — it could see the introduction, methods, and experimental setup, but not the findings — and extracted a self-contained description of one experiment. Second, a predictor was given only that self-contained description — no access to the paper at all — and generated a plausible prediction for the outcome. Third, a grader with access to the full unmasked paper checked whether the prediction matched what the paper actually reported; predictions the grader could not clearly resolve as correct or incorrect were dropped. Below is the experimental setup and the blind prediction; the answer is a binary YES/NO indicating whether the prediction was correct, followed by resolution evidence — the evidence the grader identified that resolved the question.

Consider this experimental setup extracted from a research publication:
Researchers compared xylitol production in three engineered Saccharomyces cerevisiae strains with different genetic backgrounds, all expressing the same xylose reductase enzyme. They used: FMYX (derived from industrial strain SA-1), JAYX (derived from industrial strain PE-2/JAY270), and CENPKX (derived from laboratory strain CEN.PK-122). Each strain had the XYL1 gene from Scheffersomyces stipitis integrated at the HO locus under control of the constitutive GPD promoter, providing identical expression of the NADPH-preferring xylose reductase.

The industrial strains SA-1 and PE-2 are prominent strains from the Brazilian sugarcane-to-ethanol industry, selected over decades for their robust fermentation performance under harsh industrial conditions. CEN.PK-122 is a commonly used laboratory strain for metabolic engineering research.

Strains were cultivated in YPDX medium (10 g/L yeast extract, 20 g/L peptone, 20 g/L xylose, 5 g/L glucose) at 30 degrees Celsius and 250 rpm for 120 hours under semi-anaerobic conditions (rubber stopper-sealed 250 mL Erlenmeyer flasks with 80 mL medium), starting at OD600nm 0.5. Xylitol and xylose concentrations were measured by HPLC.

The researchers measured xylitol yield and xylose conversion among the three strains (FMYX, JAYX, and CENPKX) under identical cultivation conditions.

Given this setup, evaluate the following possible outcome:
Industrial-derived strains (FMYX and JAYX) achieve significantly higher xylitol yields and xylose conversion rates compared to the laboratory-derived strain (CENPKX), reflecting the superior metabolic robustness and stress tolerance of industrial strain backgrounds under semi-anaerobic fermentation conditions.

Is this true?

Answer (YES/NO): NO